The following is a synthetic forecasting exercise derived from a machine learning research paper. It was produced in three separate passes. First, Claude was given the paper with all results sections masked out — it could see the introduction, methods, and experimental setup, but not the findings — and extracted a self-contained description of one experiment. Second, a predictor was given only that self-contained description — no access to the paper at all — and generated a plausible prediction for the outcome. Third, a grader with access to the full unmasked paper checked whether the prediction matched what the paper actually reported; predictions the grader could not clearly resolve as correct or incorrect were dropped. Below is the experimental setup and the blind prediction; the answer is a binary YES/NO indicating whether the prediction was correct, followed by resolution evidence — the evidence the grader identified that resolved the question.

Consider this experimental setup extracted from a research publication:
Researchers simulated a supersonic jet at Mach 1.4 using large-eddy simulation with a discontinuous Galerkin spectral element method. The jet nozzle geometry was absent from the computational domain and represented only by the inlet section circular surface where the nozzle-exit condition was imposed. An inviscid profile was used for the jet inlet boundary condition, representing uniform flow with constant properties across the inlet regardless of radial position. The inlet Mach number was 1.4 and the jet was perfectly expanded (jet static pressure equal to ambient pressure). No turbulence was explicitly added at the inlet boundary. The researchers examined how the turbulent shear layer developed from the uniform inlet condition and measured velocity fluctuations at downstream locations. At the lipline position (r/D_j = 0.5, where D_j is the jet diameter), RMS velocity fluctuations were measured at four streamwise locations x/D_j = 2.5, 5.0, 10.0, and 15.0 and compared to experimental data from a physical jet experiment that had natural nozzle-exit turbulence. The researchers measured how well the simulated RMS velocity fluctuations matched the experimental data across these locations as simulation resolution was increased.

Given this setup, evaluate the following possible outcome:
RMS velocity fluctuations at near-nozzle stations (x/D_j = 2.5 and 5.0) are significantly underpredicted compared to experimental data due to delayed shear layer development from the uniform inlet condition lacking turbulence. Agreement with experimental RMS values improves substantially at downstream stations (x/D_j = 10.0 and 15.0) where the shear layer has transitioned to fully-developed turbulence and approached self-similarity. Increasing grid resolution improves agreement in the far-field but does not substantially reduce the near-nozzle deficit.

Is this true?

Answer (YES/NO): NO